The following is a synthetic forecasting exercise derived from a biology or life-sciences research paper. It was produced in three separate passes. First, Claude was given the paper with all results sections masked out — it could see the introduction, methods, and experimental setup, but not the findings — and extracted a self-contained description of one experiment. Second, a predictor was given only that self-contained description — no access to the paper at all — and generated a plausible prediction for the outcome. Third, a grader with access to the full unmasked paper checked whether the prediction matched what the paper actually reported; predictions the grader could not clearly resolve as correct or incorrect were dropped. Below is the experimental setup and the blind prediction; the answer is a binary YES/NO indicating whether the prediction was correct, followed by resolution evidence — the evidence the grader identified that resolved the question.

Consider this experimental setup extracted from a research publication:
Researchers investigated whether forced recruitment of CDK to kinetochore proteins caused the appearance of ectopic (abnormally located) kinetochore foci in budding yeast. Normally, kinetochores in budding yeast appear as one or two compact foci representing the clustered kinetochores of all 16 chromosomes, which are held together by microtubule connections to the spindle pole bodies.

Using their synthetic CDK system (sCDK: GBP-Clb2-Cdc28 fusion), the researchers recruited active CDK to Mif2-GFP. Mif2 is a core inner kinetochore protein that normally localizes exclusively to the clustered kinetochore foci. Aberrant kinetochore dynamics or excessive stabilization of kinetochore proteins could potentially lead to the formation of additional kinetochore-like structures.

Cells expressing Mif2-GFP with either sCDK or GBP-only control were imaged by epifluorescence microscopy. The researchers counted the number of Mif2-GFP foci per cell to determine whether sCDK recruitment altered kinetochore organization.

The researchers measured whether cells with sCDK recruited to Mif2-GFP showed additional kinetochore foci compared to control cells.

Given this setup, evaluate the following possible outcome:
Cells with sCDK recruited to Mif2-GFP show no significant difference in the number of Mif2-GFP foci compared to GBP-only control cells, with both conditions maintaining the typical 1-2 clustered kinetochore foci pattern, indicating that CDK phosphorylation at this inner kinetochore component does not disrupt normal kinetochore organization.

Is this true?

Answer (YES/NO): NO